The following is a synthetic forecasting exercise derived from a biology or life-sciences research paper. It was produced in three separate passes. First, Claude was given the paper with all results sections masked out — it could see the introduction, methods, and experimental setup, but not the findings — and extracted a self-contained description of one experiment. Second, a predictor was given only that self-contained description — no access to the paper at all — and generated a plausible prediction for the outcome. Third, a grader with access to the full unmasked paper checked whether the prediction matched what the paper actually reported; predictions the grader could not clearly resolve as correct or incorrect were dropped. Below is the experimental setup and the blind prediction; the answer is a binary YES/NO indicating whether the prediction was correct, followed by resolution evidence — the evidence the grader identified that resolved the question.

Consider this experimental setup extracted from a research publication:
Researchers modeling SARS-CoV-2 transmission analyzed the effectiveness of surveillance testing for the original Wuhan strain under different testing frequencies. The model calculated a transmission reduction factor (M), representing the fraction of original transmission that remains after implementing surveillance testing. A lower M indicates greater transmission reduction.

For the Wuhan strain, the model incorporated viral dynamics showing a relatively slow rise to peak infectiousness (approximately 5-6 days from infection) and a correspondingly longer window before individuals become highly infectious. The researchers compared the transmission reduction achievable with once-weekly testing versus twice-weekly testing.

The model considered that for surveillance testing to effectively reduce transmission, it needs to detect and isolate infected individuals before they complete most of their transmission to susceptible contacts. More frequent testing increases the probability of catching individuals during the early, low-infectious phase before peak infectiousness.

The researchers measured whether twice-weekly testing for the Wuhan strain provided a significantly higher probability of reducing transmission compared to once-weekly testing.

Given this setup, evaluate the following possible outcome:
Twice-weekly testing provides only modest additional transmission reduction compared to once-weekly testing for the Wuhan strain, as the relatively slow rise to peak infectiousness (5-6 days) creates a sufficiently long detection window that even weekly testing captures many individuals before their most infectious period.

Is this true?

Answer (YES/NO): NO